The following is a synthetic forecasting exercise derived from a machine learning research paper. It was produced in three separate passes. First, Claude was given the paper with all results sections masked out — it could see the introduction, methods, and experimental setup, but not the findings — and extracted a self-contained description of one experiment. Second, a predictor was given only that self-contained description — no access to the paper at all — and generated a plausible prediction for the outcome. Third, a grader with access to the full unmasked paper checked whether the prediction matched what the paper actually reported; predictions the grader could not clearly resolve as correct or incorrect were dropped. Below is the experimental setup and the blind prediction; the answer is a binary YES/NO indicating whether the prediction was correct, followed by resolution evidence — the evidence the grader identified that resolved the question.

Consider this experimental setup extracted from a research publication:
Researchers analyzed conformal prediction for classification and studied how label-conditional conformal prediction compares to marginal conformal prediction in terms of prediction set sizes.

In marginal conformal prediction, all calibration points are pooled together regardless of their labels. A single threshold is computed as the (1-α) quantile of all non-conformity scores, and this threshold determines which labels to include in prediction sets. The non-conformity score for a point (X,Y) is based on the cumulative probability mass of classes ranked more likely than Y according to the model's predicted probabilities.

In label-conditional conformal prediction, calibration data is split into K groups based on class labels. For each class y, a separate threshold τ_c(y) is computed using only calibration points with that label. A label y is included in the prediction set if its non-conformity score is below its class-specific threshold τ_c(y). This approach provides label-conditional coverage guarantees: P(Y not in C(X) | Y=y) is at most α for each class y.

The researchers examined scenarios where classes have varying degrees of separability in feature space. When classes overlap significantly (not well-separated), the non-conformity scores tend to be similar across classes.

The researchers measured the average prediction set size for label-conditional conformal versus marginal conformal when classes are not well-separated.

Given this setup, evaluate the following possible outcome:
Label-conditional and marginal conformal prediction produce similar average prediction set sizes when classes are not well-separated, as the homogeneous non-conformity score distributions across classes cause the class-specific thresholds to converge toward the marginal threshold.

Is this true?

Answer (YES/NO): NO